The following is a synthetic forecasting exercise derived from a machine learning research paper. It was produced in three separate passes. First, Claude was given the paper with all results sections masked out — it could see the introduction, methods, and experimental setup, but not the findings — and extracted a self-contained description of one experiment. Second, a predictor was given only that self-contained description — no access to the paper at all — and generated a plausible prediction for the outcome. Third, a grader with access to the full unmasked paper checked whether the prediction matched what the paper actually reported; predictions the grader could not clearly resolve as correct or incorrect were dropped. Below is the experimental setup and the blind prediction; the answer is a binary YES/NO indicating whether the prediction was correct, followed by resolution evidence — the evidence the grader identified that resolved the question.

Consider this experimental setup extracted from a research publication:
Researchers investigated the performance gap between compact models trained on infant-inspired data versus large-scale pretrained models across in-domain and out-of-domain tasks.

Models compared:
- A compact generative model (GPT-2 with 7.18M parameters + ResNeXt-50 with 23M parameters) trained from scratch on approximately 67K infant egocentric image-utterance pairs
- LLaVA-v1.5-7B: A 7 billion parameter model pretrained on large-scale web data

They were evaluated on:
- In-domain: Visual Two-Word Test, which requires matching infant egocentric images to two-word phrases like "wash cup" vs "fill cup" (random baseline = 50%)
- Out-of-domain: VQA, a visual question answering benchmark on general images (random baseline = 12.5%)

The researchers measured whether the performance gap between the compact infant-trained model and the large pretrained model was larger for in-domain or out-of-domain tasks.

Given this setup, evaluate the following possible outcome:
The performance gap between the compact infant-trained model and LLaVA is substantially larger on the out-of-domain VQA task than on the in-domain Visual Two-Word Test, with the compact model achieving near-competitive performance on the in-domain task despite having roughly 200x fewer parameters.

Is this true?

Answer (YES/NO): YES